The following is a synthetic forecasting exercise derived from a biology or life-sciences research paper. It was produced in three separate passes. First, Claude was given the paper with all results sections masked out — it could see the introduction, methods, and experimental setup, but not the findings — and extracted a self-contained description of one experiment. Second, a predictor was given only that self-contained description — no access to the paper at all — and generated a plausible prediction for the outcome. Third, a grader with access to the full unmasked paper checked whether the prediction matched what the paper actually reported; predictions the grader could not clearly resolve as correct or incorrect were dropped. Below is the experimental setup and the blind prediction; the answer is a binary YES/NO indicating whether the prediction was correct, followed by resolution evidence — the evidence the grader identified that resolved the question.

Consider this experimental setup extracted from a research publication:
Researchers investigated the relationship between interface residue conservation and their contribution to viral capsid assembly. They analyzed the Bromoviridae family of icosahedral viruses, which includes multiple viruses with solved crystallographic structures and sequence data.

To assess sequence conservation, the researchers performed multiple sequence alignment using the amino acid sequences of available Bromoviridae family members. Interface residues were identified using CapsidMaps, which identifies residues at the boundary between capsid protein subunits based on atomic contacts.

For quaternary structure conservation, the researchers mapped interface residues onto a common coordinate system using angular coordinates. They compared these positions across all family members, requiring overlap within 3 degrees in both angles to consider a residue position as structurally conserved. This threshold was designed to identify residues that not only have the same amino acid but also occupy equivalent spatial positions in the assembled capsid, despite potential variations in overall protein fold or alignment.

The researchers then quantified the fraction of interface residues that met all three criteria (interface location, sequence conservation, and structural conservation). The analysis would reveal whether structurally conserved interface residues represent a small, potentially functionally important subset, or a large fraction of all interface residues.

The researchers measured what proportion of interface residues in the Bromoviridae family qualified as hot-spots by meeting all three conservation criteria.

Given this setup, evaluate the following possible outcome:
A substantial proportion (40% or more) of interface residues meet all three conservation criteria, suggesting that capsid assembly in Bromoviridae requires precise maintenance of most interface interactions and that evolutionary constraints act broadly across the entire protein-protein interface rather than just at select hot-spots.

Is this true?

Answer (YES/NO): NO